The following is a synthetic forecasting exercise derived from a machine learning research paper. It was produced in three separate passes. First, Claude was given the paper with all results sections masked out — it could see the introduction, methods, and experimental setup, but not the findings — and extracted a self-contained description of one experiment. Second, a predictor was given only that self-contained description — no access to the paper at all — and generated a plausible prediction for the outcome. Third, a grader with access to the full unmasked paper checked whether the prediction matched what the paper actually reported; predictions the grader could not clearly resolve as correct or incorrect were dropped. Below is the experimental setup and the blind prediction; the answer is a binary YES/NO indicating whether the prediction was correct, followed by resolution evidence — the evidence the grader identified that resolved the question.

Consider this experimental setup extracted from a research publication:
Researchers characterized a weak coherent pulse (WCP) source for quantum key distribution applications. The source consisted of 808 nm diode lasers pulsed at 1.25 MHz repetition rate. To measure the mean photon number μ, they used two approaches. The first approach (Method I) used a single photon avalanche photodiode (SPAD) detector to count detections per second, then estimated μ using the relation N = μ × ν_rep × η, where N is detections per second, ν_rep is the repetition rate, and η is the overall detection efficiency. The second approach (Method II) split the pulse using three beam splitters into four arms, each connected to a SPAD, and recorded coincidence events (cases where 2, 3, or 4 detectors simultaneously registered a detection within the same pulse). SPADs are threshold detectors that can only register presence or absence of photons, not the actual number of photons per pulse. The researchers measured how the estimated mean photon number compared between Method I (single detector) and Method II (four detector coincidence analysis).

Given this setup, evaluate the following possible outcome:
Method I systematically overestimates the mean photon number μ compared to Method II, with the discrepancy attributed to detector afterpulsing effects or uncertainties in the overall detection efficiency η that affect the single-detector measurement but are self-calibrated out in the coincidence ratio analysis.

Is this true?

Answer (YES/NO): NO